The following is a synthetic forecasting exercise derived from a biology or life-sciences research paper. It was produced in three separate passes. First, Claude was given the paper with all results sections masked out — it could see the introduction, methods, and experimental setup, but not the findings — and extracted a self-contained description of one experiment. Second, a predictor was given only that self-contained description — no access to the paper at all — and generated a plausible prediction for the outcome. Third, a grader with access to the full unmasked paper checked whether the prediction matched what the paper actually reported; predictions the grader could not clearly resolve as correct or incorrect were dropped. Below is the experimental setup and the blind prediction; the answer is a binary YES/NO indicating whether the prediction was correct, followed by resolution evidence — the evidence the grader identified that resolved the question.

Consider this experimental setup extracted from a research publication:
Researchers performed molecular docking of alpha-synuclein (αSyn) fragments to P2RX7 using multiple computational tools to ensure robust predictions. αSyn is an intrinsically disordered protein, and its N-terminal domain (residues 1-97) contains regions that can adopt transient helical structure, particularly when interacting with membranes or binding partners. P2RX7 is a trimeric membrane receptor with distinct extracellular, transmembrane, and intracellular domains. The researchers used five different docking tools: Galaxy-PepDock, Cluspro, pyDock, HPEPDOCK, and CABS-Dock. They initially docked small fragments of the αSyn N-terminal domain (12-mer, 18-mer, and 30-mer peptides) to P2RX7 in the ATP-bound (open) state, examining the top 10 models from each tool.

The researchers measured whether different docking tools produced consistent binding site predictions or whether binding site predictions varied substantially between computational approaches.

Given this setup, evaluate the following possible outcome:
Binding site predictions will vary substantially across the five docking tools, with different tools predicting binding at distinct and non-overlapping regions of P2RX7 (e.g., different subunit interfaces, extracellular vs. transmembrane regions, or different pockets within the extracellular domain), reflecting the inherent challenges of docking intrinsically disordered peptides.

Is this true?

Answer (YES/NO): NO